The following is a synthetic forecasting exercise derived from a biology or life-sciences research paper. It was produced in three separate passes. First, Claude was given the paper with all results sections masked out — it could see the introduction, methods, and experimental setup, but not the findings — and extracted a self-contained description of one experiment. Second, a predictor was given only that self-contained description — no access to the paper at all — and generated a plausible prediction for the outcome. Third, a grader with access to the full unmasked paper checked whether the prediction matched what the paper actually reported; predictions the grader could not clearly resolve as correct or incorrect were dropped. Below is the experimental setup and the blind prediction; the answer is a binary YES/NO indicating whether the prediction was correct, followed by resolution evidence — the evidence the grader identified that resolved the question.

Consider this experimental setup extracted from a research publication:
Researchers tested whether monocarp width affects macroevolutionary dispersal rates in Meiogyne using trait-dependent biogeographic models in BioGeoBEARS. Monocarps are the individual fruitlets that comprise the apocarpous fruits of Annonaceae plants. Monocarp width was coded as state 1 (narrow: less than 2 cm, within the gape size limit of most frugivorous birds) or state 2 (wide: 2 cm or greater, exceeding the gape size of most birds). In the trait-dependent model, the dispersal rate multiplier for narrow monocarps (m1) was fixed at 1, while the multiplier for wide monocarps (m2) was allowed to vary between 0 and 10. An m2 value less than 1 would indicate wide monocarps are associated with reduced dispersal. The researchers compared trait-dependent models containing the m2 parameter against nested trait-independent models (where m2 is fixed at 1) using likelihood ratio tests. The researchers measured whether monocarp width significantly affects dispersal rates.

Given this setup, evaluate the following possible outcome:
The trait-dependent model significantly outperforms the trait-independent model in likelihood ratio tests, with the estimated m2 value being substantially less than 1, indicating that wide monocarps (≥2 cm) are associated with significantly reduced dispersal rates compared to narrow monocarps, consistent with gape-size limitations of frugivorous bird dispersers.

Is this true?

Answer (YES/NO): YES